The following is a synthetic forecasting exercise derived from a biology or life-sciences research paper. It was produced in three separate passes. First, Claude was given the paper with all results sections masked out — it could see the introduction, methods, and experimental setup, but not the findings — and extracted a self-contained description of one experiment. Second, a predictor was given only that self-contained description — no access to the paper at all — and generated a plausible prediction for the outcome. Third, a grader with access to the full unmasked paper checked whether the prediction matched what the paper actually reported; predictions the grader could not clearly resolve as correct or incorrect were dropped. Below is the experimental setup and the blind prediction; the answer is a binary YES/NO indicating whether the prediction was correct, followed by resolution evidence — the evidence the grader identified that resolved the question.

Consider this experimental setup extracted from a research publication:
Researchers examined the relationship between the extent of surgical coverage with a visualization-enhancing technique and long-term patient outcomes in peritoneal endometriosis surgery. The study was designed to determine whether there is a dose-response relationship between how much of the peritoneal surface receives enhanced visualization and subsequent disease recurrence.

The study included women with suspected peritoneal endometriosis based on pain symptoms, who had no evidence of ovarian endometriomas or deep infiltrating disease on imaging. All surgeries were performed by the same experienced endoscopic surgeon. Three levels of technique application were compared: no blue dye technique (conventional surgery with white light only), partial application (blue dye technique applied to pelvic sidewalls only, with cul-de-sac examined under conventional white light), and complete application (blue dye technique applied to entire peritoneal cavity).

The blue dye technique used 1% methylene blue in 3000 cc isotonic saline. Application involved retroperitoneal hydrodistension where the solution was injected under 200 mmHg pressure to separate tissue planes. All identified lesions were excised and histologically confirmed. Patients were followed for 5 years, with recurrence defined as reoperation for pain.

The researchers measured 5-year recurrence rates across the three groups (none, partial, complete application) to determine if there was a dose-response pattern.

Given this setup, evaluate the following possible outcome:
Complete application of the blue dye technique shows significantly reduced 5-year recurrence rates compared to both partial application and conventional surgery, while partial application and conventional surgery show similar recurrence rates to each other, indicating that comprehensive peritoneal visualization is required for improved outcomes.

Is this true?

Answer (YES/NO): NO